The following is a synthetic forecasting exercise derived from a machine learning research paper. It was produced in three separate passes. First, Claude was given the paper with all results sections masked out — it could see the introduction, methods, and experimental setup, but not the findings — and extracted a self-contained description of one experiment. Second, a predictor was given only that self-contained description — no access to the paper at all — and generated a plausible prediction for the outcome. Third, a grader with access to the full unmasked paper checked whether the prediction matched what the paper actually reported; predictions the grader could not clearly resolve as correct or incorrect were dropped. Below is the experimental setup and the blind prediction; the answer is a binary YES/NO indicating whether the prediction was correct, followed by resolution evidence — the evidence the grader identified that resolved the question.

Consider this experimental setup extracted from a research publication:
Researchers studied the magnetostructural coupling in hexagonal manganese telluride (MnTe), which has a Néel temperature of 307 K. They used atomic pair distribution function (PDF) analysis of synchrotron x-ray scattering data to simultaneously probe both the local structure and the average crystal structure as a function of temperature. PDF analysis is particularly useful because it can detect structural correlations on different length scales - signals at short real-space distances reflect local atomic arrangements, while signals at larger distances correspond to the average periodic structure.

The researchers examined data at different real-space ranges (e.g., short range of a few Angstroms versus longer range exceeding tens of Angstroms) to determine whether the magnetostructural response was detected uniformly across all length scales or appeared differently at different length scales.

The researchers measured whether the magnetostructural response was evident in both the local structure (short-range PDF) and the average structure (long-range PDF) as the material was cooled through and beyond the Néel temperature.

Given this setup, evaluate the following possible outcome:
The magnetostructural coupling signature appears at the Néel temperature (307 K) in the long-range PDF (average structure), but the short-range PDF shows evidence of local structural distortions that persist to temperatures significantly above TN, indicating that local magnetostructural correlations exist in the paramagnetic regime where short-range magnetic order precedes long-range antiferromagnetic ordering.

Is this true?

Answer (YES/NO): NO